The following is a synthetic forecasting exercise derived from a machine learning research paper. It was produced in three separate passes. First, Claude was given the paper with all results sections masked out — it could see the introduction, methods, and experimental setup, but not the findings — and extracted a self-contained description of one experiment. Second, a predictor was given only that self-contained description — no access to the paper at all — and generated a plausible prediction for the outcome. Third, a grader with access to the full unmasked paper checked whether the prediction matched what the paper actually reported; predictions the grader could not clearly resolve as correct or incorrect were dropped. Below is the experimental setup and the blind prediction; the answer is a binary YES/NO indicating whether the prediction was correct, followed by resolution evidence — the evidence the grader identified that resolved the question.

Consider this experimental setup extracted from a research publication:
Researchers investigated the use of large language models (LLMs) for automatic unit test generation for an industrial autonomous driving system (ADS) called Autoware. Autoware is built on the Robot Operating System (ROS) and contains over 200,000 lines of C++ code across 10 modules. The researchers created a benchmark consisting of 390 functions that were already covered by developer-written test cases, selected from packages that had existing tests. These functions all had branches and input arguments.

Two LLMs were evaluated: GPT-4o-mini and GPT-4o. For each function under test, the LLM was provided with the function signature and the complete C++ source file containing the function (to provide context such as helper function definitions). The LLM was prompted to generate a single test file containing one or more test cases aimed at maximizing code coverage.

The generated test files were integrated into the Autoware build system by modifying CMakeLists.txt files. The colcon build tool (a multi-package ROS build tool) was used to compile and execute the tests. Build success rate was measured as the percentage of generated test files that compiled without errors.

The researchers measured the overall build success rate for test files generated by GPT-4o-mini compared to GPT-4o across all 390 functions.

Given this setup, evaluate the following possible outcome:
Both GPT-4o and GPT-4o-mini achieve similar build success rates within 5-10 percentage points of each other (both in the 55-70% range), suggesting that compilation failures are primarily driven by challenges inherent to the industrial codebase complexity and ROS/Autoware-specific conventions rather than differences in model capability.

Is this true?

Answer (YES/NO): NO